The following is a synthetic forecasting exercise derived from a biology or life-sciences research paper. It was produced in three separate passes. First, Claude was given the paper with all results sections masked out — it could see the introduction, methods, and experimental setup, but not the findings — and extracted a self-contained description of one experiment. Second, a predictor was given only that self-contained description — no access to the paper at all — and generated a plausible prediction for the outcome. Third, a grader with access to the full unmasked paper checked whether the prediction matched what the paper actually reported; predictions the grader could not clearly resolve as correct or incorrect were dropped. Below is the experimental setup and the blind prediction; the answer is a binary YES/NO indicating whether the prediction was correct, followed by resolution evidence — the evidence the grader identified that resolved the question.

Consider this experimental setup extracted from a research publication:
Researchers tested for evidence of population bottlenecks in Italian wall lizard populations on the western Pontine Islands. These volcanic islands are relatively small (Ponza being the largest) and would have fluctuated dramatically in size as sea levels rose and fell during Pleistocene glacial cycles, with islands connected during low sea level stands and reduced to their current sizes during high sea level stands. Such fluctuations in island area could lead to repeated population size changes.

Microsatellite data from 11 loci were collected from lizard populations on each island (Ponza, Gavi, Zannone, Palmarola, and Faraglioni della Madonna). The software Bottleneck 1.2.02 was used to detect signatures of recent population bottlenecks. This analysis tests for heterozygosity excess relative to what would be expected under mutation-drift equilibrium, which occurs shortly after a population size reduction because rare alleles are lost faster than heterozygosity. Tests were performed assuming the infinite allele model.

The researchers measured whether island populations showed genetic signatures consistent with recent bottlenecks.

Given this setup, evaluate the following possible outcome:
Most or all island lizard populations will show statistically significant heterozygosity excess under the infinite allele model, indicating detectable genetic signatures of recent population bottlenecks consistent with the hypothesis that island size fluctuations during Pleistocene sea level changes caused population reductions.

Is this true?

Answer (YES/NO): NO